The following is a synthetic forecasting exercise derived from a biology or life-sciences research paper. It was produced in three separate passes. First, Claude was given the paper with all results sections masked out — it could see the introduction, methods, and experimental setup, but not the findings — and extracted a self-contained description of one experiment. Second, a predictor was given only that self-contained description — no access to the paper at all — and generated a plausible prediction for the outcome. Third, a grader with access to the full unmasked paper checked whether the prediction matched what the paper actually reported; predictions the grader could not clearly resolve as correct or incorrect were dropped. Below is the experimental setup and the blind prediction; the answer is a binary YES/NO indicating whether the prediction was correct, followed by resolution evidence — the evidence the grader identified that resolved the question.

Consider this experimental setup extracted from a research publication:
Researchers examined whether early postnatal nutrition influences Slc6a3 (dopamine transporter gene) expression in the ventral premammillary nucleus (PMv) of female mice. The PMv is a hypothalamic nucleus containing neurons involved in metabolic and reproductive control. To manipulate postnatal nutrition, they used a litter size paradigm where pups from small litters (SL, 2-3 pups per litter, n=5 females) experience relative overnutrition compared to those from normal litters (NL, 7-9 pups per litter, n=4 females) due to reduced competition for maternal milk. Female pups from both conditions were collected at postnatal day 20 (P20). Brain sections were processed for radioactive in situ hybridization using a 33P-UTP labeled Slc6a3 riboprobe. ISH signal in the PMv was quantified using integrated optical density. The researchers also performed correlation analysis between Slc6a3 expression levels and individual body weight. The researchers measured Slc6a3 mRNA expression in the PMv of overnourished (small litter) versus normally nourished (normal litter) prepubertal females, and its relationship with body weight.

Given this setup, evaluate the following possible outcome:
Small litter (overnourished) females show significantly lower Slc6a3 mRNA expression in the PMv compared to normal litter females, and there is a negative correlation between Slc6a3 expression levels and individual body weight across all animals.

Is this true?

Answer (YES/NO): NO